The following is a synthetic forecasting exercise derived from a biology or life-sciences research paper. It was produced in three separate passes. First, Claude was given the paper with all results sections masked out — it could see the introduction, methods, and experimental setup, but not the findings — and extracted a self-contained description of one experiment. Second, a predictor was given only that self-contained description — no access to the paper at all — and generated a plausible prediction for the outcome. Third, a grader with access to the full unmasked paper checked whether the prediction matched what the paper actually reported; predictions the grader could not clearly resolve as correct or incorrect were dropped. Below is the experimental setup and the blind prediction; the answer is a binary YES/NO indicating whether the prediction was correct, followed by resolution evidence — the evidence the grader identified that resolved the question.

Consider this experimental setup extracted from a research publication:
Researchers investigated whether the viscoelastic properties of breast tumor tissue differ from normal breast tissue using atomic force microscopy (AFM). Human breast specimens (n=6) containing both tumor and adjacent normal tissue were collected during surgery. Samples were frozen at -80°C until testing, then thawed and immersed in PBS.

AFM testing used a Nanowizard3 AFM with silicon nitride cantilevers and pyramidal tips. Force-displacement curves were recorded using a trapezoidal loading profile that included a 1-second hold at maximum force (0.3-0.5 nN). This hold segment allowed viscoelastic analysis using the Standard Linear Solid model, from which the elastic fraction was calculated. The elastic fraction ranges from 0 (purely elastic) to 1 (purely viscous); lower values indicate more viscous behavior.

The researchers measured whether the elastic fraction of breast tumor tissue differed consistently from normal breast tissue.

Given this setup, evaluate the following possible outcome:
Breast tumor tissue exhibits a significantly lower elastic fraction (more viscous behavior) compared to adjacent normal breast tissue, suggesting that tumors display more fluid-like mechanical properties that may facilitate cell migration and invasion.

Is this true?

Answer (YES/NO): NO